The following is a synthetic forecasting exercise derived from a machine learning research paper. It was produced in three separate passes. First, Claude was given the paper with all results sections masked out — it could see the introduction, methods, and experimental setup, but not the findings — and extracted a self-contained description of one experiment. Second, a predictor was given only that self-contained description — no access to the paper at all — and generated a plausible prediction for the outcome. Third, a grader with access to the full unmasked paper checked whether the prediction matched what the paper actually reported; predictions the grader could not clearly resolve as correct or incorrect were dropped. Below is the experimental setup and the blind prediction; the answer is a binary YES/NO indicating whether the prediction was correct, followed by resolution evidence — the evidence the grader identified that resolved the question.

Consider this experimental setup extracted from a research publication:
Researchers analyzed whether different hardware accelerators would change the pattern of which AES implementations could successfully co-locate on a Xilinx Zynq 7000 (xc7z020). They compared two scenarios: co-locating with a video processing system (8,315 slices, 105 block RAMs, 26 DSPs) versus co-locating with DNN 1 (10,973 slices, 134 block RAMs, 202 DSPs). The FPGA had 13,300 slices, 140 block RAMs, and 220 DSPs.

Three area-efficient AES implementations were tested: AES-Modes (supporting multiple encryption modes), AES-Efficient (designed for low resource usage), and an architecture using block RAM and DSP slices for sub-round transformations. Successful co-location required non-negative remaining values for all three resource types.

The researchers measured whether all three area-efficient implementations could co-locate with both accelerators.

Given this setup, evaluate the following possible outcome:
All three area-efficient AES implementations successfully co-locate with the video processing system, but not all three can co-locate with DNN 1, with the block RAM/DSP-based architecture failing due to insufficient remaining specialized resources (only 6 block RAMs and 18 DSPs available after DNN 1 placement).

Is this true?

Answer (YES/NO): NO